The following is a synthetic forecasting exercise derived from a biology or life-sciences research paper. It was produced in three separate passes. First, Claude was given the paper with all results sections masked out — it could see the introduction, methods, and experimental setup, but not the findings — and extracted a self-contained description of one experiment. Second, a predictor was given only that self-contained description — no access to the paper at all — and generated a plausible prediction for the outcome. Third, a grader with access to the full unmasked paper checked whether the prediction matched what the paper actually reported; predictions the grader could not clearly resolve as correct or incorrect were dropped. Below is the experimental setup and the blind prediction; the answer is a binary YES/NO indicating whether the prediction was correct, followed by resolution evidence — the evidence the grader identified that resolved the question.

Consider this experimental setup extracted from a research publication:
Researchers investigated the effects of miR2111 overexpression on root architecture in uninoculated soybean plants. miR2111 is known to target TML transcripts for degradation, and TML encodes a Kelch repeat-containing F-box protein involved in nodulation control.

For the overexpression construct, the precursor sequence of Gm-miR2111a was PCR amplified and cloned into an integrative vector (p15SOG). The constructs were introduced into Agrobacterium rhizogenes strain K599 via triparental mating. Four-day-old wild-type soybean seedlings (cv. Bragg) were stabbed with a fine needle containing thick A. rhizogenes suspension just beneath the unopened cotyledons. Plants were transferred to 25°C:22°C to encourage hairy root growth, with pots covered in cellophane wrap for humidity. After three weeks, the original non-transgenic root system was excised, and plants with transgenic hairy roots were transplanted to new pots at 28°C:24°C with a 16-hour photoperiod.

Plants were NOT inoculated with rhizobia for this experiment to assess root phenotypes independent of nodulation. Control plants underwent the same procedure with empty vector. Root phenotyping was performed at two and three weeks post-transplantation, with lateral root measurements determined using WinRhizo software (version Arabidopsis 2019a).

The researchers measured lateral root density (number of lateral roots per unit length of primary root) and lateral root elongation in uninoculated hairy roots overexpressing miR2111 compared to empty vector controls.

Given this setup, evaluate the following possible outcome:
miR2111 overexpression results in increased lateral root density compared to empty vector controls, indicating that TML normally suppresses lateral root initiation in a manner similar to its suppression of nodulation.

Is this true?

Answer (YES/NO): YES